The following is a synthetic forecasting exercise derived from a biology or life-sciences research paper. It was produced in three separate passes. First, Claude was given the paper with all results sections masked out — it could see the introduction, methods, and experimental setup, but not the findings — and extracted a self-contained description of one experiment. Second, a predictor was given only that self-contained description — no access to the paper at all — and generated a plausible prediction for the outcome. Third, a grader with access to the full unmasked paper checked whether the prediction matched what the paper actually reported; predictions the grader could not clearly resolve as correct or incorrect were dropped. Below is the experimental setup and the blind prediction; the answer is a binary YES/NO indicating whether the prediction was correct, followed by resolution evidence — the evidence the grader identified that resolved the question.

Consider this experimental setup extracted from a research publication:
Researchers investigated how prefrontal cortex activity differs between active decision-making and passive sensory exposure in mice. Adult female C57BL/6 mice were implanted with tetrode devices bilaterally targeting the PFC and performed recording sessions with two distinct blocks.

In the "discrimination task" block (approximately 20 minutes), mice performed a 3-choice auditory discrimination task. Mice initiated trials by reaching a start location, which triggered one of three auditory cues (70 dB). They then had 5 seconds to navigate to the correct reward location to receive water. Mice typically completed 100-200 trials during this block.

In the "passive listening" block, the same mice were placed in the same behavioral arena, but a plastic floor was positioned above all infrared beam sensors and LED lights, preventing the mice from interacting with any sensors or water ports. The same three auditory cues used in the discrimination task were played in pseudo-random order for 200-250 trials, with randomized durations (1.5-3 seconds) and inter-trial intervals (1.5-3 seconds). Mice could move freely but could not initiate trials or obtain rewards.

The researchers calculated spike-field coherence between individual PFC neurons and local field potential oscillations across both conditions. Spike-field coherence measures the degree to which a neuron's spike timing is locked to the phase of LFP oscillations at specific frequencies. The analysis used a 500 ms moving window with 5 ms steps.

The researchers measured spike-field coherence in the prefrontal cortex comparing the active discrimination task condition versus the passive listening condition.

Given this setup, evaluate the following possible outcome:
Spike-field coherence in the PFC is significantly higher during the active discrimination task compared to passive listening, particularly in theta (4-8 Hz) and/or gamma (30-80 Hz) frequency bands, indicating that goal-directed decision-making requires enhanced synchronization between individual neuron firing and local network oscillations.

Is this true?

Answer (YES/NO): NO